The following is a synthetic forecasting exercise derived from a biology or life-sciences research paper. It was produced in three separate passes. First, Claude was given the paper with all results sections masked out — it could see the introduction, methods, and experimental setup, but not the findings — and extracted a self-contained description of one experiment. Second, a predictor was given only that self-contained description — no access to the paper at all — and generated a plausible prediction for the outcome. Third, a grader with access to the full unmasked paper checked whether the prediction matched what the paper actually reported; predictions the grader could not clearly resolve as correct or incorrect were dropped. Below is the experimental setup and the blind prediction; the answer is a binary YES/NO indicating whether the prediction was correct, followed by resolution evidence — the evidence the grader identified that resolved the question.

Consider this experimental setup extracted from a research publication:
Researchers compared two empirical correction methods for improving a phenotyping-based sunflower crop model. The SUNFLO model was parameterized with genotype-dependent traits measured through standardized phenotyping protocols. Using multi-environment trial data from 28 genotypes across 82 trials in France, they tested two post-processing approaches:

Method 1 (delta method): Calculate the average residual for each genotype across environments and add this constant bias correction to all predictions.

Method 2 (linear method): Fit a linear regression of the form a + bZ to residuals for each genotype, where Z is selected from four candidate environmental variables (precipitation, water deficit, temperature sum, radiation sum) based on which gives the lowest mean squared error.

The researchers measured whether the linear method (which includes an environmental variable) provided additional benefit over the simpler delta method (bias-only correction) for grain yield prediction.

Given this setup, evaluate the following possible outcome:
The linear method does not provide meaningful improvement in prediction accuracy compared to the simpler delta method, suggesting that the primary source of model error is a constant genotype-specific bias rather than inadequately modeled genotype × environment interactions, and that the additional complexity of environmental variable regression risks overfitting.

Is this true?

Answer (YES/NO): NO